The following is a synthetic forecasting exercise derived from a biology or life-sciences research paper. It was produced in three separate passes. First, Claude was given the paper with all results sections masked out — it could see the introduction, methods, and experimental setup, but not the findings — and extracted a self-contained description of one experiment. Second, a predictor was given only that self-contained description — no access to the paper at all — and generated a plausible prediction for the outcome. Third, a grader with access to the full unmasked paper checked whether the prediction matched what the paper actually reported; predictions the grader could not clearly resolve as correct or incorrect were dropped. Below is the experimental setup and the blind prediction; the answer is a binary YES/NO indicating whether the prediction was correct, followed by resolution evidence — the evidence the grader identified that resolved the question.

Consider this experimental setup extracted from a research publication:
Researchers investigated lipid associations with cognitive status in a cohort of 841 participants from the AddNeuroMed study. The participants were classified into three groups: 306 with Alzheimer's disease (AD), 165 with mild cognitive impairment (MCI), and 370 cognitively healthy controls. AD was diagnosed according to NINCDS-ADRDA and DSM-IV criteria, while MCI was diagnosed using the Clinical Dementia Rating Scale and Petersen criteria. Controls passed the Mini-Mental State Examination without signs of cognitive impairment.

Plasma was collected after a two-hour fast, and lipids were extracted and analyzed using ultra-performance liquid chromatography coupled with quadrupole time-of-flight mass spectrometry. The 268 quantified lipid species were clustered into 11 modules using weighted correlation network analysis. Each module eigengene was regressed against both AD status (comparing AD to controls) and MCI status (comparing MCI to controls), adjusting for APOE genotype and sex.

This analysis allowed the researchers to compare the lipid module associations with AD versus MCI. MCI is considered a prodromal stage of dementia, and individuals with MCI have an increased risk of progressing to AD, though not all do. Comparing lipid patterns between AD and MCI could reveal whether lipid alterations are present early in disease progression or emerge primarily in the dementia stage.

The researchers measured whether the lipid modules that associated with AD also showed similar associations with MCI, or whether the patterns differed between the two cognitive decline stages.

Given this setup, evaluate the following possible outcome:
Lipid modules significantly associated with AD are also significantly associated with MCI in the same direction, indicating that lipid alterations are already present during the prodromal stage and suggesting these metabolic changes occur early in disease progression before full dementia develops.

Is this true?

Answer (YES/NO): NO